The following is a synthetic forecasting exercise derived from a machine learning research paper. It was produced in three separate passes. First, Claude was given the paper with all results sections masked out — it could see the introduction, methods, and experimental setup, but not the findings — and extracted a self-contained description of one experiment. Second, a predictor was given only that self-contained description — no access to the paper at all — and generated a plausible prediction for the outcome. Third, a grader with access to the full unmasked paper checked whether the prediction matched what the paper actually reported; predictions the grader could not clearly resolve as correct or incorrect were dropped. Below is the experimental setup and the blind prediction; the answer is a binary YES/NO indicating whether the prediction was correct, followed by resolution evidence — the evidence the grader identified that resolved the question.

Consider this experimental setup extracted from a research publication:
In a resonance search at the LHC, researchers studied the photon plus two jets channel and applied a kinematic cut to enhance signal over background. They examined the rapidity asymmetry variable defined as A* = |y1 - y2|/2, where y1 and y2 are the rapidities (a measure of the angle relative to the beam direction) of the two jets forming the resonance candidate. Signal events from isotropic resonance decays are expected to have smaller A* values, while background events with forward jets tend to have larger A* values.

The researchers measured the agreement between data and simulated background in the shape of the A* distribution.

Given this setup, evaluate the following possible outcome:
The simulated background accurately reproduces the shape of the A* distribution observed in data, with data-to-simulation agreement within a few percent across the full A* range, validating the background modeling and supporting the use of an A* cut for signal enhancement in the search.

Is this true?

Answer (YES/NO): YES